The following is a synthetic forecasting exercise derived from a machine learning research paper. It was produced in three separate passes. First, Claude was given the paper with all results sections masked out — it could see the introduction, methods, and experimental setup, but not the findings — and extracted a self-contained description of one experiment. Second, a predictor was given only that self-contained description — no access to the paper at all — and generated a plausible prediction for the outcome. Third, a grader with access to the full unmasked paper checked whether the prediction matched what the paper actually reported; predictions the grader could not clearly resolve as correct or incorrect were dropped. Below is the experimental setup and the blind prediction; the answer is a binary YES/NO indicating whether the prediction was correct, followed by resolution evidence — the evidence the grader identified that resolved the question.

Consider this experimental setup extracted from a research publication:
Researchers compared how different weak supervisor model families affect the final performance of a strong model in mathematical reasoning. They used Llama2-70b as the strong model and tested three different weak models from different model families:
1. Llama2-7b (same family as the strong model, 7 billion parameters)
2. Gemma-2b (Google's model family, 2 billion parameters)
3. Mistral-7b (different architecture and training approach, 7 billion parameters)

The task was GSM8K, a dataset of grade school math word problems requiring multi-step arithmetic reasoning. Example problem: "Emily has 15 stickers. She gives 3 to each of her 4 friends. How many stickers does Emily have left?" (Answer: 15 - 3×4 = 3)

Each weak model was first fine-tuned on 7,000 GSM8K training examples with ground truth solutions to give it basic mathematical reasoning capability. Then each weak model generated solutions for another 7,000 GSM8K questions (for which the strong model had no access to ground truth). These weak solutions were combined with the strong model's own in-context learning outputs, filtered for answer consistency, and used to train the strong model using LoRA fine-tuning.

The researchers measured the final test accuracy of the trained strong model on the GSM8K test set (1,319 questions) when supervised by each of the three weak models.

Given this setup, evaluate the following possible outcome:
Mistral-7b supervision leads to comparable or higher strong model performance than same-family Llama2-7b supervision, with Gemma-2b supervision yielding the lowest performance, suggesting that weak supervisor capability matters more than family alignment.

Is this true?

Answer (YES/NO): YES